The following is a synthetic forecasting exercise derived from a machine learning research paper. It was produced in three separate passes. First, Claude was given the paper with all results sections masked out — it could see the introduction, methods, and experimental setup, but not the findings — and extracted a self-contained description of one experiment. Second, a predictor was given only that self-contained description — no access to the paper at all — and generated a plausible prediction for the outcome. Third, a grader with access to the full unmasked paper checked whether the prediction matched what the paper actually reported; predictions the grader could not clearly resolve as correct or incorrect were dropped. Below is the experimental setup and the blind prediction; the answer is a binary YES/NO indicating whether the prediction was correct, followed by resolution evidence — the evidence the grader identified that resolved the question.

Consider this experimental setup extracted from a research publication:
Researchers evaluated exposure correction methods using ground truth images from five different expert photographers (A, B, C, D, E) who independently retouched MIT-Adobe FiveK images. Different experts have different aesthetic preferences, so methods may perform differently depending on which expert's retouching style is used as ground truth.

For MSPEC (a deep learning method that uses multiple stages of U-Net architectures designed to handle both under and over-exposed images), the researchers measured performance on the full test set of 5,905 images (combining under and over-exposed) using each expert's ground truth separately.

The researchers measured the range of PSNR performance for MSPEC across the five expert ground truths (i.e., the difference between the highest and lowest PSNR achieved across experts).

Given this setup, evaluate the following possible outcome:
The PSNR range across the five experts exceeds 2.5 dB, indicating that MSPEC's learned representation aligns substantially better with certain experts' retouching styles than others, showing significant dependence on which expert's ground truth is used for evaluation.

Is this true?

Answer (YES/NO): NO